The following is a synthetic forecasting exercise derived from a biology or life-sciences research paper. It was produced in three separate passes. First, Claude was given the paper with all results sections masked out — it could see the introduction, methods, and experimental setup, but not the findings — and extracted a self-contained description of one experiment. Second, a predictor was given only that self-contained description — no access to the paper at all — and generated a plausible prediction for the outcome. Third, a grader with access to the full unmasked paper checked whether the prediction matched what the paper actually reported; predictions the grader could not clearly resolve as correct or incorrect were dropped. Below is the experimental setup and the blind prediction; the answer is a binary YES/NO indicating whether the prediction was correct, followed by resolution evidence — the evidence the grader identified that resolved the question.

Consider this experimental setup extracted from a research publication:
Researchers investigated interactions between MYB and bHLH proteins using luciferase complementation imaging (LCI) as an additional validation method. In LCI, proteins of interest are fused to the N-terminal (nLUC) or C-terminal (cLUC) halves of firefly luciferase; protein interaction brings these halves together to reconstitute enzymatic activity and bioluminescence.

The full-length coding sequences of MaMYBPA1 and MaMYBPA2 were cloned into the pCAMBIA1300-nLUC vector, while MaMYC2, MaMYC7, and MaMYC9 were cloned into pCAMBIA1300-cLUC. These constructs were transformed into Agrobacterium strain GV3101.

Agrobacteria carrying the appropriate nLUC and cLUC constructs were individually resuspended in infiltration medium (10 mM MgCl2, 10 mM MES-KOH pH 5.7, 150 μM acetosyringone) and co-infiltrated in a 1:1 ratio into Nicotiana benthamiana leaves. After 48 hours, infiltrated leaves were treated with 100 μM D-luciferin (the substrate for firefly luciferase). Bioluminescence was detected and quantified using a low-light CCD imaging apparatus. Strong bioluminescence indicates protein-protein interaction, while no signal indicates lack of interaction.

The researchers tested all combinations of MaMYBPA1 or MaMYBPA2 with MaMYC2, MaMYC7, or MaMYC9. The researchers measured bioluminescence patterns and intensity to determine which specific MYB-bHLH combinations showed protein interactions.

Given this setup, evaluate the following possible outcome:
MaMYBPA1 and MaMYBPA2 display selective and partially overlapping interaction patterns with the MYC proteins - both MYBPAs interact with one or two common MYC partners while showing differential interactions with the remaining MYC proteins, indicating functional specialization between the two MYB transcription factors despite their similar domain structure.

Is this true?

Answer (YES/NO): NO